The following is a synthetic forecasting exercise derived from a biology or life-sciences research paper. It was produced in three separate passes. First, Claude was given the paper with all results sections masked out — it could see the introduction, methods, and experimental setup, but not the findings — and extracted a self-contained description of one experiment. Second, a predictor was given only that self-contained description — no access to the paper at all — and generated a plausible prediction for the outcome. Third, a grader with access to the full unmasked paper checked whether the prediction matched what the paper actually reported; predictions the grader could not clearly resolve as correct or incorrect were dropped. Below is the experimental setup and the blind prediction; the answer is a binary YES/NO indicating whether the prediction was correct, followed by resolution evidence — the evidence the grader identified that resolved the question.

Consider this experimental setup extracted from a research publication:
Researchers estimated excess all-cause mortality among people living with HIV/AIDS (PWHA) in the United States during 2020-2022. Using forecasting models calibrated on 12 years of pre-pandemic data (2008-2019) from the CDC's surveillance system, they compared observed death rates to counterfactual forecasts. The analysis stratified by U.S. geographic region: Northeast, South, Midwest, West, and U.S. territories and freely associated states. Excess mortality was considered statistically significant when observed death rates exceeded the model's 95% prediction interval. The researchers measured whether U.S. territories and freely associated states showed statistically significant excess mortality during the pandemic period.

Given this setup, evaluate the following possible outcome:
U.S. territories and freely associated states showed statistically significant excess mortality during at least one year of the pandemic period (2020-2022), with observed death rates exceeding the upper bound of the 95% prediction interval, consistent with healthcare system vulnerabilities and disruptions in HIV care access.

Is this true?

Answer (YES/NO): NO